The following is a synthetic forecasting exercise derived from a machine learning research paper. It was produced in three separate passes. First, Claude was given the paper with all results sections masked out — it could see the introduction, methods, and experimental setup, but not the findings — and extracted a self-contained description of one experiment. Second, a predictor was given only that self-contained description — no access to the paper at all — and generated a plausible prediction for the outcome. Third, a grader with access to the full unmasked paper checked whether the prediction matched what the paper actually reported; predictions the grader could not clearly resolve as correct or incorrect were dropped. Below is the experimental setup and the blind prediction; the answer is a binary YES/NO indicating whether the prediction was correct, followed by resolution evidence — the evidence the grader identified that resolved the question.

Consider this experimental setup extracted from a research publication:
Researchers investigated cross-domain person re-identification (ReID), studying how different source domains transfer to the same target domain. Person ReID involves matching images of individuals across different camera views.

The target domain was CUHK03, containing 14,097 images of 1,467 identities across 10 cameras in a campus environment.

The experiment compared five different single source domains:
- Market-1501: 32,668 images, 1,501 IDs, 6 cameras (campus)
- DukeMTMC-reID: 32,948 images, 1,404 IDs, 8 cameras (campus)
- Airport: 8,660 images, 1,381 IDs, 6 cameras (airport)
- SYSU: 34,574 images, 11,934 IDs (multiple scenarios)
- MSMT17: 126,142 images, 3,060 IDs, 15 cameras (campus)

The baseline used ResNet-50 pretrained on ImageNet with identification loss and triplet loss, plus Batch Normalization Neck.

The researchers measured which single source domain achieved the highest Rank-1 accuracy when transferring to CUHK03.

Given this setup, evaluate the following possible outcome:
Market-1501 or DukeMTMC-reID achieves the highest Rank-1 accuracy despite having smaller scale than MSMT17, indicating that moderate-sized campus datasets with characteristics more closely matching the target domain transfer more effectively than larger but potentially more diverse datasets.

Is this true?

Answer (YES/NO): NO